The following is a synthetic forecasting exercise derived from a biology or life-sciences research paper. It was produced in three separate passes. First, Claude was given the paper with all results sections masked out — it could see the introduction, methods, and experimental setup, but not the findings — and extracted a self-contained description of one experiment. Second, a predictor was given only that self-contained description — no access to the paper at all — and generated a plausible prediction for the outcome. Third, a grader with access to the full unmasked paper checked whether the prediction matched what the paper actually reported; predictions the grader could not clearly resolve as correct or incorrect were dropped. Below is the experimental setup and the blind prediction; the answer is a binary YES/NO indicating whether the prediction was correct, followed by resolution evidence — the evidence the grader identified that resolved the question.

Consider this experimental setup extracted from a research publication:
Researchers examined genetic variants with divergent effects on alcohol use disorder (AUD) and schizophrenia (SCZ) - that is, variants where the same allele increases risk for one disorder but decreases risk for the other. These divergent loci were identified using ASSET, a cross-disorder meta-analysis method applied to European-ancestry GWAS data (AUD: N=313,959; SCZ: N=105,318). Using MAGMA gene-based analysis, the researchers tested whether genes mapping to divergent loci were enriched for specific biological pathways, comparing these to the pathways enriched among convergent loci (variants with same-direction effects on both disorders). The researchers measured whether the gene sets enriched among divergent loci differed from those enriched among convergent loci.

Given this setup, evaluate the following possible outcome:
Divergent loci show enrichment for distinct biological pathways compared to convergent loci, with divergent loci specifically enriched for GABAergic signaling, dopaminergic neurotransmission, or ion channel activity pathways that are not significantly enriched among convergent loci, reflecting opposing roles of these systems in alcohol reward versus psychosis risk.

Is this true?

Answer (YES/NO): NO